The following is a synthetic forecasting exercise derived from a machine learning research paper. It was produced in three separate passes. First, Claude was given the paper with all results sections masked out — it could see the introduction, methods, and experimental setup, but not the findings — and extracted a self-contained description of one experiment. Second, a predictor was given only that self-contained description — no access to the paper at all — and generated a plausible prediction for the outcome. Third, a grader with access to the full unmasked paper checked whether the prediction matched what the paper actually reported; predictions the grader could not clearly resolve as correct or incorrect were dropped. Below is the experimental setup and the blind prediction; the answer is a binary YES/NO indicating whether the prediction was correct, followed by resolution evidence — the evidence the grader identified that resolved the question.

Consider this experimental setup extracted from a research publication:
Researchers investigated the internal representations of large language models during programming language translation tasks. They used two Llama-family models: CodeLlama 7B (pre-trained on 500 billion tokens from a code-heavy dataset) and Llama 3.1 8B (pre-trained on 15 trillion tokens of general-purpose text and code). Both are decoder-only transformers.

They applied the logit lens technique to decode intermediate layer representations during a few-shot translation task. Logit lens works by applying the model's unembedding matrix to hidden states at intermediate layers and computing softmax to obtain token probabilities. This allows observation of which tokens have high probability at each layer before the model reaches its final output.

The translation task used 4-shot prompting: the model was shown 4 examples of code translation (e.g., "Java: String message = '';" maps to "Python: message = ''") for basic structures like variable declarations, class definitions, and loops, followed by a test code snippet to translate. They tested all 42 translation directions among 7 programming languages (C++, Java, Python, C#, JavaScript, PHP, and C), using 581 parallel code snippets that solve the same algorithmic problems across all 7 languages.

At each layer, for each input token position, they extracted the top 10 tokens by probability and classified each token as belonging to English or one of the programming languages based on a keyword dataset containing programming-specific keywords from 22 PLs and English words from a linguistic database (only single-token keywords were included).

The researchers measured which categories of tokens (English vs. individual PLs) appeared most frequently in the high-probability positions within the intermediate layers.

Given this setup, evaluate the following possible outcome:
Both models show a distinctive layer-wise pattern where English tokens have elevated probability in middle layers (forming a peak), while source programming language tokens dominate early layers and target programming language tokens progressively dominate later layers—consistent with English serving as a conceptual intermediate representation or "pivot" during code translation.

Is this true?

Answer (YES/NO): NO